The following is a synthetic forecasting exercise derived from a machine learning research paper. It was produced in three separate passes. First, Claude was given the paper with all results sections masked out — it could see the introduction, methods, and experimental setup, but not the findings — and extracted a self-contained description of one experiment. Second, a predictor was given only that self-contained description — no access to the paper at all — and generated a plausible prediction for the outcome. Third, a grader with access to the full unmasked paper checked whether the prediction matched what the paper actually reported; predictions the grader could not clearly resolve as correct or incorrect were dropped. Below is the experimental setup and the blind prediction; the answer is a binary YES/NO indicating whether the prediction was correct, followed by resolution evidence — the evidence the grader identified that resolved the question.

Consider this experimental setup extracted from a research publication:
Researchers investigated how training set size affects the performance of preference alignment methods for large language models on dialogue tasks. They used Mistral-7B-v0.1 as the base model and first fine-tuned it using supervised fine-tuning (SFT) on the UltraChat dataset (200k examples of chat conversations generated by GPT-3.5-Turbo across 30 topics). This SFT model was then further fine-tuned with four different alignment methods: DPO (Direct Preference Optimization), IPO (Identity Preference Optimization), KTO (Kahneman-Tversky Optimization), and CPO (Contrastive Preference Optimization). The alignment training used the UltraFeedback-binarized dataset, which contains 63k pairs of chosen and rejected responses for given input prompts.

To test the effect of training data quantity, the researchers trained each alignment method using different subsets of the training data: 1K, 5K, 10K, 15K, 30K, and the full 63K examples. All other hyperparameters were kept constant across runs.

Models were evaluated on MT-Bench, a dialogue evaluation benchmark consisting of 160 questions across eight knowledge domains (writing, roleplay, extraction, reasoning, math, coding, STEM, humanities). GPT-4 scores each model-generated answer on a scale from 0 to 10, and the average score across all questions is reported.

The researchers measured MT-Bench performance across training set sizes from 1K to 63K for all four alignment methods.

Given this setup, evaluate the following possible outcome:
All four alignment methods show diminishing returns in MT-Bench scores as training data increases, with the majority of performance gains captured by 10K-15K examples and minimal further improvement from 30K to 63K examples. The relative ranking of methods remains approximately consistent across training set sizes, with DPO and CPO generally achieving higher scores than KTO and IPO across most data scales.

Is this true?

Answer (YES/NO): NO